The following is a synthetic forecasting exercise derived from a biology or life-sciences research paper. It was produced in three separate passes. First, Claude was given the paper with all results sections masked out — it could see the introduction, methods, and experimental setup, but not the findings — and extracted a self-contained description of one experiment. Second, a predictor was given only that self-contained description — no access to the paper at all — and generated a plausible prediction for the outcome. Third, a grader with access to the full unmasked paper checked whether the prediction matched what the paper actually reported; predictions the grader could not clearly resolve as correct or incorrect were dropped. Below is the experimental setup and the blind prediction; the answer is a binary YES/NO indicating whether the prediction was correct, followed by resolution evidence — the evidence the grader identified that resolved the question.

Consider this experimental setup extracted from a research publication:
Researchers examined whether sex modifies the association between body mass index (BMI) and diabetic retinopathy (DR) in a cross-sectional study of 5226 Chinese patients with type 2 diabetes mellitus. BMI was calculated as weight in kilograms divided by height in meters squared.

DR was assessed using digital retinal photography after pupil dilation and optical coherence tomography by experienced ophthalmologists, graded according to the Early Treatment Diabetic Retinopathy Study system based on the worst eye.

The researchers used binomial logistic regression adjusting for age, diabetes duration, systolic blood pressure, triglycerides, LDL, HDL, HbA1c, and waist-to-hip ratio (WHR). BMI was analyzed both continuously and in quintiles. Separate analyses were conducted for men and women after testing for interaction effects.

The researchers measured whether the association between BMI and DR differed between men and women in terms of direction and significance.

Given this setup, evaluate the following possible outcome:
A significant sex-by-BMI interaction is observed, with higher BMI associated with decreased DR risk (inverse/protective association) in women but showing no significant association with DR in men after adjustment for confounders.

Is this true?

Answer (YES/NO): NO